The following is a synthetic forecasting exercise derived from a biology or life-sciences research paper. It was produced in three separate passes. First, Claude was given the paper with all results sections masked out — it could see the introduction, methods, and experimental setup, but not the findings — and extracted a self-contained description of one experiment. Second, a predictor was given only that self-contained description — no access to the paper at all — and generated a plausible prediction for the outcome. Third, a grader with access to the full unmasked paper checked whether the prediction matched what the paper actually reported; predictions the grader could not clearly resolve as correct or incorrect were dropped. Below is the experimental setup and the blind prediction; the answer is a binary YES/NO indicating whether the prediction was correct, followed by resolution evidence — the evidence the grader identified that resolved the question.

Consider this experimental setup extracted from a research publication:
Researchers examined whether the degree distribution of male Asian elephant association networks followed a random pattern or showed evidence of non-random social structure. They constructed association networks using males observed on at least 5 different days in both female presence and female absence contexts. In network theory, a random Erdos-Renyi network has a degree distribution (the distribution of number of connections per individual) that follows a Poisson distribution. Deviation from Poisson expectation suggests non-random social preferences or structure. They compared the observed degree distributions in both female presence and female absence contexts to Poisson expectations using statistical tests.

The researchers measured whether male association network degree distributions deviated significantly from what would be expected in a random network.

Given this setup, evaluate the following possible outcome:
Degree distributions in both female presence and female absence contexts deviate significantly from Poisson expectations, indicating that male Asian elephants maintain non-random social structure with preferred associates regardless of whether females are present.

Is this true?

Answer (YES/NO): NO